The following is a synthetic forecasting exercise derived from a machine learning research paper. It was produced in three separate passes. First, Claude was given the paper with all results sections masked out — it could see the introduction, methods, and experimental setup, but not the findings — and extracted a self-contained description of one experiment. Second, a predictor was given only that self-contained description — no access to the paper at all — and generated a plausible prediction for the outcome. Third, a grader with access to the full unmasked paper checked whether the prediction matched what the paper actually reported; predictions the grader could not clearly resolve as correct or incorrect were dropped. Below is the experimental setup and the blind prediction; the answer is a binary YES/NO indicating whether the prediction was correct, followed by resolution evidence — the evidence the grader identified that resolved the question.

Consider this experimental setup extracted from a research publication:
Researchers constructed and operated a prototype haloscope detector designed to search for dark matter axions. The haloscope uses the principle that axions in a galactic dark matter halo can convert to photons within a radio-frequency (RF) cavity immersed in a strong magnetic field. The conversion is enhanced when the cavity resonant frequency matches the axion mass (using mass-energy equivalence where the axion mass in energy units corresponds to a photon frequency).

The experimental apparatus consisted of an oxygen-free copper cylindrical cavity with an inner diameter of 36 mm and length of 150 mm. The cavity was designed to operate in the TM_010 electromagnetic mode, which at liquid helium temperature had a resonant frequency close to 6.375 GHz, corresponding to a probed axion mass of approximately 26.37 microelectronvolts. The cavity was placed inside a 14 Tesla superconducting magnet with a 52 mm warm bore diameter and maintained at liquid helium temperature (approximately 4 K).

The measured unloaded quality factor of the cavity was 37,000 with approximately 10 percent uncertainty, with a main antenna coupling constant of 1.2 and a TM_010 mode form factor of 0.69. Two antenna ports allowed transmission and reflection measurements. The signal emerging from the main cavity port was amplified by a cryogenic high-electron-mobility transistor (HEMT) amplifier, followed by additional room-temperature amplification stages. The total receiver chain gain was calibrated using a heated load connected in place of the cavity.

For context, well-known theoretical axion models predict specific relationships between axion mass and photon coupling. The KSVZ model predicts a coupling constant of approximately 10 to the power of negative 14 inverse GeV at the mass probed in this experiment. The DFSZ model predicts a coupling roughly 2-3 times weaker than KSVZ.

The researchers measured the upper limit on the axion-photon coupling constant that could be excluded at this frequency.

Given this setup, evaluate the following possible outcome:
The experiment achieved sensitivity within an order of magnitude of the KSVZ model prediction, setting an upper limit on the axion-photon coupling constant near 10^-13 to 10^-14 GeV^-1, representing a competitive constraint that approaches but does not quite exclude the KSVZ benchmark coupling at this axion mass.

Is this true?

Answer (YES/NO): NO